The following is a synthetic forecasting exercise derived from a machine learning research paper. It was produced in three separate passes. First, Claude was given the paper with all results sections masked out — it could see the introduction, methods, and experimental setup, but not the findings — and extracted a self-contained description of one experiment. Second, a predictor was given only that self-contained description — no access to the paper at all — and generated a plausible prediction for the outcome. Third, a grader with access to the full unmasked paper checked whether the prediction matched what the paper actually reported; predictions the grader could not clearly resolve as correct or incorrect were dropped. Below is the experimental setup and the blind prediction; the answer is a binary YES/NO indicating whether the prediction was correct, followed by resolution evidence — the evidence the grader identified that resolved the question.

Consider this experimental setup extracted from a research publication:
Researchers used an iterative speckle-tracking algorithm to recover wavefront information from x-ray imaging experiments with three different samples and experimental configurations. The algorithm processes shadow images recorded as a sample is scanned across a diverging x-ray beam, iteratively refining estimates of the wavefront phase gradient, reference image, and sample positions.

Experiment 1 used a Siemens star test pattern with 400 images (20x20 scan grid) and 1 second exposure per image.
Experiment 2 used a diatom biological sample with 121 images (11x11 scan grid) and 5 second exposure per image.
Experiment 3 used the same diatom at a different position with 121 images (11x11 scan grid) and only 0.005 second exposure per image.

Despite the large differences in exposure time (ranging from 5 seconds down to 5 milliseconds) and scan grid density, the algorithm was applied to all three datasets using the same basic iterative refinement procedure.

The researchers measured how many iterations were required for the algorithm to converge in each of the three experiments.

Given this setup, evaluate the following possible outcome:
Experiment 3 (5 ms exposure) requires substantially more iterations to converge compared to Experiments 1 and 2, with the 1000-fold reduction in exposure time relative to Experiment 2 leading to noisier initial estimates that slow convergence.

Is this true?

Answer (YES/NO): NO